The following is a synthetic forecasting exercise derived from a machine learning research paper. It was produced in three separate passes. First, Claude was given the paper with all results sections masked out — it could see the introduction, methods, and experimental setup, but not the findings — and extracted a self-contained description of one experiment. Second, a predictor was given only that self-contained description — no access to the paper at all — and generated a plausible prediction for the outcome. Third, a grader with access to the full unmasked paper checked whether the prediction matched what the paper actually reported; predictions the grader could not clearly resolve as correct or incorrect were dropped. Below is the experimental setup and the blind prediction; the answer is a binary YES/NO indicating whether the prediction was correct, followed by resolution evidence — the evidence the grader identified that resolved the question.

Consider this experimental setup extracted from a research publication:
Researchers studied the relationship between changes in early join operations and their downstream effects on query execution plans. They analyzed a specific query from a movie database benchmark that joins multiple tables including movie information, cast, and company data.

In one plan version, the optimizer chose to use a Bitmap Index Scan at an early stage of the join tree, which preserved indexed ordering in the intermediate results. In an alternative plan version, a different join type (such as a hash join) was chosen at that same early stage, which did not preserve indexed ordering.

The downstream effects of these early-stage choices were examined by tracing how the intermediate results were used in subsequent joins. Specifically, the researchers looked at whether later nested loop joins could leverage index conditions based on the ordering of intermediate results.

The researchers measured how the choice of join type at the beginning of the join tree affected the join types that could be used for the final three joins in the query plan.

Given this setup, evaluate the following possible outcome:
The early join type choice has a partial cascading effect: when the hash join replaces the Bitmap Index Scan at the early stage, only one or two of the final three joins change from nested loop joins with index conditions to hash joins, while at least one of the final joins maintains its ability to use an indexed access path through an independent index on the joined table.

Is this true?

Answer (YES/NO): NO